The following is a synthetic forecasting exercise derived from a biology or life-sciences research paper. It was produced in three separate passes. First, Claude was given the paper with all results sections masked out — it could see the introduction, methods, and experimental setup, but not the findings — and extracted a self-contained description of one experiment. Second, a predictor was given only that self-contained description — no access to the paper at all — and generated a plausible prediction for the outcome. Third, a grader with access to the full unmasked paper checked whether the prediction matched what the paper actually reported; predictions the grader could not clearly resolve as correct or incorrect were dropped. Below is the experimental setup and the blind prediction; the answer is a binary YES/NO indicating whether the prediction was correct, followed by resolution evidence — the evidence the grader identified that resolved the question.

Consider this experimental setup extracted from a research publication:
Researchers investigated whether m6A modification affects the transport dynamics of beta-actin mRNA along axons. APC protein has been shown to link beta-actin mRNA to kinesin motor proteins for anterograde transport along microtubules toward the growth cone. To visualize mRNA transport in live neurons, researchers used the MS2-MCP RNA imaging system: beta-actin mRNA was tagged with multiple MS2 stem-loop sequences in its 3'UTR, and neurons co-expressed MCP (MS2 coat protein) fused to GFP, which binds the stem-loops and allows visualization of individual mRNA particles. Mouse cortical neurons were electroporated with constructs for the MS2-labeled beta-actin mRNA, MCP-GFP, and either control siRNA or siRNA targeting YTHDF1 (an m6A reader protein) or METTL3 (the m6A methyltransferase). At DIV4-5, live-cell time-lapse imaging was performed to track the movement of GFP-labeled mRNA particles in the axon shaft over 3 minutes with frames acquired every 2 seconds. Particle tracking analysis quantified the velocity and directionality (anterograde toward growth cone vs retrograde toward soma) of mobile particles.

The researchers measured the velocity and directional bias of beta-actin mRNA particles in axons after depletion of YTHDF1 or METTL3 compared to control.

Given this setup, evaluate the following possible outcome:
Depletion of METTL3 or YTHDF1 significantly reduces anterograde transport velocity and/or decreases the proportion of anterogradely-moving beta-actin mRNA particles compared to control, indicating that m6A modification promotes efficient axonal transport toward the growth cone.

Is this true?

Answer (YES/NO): NO